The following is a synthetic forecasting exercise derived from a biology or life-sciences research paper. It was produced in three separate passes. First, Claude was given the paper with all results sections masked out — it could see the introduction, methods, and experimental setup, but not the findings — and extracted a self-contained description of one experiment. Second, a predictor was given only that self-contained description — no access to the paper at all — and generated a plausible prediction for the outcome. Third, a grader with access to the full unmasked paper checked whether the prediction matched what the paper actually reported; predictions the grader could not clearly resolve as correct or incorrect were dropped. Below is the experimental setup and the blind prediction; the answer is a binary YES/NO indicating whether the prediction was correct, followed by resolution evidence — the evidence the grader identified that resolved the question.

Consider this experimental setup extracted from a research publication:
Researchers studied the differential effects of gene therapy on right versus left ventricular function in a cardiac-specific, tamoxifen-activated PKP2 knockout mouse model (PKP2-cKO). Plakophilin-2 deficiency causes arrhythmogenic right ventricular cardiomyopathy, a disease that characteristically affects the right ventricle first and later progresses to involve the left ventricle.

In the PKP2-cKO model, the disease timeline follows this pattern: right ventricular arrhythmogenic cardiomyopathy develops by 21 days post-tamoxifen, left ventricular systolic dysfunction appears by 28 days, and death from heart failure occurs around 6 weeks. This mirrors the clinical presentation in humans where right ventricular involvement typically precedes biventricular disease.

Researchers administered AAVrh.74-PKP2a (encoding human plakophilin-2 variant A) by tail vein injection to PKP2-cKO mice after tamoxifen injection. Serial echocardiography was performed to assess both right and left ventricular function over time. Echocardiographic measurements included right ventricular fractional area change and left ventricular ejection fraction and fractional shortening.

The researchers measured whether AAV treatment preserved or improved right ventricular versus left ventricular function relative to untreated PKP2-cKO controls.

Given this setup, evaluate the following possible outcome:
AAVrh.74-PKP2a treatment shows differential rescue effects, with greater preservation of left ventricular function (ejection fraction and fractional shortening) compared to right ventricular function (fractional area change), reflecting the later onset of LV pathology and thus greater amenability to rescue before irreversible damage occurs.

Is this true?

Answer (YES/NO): NO